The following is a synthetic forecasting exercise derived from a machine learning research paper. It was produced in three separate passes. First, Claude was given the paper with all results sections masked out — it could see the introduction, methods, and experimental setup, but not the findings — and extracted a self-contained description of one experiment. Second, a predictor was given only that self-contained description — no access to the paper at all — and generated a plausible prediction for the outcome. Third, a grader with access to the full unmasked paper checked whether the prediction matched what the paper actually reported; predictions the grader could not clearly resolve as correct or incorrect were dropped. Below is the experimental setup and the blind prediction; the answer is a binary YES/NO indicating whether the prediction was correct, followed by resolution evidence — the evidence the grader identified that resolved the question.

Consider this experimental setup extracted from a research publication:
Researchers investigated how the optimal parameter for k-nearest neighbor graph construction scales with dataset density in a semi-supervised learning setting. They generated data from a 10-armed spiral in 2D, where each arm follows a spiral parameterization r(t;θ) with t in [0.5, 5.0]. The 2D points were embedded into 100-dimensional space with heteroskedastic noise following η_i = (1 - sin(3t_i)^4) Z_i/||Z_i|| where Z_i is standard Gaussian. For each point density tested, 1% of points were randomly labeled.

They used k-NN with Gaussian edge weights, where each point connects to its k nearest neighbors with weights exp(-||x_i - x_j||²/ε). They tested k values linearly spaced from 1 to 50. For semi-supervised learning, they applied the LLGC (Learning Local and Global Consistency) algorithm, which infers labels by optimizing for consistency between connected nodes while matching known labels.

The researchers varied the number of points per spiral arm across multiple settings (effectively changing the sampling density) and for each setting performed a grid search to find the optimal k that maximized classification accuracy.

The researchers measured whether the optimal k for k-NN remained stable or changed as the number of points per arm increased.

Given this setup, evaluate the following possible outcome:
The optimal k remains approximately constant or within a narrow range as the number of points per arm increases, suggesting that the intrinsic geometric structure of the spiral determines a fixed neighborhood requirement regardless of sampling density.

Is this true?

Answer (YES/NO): NO